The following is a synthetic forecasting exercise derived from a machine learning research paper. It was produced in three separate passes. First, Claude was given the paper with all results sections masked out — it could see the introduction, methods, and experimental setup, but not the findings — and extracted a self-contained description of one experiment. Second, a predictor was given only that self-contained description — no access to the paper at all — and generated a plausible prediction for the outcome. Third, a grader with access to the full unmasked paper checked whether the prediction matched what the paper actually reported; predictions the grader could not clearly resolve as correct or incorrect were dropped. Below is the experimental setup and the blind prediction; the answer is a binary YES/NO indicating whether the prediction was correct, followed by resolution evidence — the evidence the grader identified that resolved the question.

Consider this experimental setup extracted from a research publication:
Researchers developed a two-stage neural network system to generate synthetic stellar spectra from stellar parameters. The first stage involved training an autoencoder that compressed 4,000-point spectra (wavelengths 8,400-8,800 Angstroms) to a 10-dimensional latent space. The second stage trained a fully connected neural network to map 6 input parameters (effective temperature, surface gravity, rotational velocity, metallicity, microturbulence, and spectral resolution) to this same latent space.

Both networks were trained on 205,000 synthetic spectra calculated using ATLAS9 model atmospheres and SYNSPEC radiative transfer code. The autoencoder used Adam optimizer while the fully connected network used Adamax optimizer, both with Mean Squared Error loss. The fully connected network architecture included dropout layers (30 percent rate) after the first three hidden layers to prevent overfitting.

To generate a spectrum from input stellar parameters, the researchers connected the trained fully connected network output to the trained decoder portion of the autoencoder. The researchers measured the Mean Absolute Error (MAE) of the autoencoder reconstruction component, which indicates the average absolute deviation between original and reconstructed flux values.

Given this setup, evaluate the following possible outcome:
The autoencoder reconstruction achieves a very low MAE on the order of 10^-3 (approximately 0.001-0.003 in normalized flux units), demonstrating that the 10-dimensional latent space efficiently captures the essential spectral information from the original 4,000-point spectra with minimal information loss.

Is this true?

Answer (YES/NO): YES